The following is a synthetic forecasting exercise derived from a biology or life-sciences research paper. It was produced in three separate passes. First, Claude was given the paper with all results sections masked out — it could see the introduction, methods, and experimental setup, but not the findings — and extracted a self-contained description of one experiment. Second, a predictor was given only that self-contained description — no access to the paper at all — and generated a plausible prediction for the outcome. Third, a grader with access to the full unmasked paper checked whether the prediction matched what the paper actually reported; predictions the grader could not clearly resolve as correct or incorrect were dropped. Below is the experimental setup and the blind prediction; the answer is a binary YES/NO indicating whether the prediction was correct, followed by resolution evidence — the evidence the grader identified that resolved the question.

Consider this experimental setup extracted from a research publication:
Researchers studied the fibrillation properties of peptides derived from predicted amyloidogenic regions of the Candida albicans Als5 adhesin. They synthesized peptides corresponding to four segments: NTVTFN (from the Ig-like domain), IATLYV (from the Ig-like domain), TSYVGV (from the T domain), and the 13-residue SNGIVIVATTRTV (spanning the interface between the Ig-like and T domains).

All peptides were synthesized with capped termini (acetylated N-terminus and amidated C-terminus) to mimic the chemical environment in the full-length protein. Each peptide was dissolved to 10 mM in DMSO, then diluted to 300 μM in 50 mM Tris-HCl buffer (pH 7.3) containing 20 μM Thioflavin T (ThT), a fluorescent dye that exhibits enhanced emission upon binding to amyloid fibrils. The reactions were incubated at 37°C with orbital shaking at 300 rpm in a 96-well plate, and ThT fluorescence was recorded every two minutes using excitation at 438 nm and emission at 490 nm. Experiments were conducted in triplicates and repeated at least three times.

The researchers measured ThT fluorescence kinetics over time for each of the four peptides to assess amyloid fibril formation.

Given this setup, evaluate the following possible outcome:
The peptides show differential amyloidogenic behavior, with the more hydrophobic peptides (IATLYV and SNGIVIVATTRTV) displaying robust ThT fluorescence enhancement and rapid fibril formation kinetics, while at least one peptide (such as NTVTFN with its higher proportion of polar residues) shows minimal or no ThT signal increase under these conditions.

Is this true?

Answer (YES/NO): NO